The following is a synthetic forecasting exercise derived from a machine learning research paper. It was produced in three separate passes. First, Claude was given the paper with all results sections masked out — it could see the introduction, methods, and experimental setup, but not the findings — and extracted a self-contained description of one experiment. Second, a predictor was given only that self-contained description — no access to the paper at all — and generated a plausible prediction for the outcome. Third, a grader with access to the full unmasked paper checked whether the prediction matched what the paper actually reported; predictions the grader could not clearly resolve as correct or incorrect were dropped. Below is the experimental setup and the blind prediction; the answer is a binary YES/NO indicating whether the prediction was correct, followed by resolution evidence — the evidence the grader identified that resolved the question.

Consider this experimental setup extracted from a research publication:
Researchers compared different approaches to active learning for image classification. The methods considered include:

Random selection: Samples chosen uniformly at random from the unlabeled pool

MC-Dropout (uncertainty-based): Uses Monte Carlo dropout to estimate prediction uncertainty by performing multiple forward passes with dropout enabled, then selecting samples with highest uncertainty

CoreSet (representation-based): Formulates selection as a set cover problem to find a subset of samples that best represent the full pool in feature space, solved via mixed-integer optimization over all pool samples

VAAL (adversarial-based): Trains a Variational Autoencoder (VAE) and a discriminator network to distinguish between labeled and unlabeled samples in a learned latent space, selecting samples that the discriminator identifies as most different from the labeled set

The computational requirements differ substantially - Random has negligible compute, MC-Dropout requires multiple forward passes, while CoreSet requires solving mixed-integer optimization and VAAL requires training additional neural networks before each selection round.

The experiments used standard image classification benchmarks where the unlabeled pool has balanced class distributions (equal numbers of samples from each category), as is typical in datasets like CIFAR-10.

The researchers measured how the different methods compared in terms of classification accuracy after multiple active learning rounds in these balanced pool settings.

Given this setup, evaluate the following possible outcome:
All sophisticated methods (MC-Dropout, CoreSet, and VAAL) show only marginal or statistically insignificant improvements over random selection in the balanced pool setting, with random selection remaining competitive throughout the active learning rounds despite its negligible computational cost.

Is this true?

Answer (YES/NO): YES